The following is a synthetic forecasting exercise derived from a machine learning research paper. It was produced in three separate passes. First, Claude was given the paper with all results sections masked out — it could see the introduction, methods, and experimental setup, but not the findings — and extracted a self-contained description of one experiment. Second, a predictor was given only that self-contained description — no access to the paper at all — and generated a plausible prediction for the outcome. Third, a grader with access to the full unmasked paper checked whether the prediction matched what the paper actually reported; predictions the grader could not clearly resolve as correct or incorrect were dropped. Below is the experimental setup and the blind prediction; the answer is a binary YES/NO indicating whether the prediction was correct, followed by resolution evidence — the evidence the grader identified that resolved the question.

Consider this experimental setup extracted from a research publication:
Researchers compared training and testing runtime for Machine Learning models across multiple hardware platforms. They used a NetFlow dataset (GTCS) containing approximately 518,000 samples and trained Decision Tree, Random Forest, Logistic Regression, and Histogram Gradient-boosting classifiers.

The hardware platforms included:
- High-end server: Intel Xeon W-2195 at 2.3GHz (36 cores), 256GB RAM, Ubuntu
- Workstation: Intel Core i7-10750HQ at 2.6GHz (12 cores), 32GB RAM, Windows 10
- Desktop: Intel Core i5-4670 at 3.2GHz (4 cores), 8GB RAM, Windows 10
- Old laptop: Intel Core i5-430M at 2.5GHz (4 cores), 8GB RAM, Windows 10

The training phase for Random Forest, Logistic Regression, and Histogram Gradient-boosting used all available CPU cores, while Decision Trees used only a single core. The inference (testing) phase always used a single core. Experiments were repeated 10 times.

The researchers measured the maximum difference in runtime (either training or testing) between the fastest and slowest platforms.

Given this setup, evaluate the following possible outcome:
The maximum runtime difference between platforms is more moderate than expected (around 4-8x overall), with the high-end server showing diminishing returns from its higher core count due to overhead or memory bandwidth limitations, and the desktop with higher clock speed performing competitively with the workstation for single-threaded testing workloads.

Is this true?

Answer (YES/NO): NO